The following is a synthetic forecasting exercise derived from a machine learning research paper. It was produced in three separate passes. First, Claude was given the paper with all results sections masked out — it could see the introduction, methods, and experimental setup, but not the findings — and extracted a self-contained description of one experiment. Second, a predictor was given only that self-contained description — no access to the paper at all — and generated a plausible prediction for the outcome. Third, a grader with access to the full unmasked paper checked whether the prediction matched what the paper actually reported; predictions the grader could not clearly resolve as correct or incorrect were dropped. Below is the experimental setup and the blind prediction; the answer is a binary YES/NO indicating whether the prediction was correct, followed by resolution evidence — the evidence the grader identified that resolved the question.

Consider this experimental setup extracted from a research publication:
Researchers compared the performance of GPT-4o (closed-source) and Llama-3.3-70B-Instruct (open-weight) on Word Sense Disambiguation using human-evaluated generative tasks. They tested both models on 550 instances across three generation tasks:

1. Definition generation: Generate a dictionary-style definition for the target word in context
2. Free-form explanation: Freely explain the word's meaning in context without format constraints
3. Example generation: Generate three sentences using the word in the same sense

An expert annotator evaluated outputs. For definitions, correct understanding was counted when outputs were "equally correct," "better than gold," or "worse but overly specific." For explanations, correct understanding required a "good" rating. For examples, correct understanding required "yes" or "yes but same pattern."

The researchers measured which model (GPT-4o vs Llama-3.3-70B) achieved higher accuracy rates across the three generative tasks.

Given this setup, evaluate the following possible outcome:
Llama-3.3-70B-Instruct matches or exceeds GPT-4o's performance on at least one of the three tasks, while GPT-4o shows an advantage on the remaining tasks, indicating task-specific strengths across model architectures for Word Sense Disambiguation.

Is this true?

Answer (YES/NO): NO